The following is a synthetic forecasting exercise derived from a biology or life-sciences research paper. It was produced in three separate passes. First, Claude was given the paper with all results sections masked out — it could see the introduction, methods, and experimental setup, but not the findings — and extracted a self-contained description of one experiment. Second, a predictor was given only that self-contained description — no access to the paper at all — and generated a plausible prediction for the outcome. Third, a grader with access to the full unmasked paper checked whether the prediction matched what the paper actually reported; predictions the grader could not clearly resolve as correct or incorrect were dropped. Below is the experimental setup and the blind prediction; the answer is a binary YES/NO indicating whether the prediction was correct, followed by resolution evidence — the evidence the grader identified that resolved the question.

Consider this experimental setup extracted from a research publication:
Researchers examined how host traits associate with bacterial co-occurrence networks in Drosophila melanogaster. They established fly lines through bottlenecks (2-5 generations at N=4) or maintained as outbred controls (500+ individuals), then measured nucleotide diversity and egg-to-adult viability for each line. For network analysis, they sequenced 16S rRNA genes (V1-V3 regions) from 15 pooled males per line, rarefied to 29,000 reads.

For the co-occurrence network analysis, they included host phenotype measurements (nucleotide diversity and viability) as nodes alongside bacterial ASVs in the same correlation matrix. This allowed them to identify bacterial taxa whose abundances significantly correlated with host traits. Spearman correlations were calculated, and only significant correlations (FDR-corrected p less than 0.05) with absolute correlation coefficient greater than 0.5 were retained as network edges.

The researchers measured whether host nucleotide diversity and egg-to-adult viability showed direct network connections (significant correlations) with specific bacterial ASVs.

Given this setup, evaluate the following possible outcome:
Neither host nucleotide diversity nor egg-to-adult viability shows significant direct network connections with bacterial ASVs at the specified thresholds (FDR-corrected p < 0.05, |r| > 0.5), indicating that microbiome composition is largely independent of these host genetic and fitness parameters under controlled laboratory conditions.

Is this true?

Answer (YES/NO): NO